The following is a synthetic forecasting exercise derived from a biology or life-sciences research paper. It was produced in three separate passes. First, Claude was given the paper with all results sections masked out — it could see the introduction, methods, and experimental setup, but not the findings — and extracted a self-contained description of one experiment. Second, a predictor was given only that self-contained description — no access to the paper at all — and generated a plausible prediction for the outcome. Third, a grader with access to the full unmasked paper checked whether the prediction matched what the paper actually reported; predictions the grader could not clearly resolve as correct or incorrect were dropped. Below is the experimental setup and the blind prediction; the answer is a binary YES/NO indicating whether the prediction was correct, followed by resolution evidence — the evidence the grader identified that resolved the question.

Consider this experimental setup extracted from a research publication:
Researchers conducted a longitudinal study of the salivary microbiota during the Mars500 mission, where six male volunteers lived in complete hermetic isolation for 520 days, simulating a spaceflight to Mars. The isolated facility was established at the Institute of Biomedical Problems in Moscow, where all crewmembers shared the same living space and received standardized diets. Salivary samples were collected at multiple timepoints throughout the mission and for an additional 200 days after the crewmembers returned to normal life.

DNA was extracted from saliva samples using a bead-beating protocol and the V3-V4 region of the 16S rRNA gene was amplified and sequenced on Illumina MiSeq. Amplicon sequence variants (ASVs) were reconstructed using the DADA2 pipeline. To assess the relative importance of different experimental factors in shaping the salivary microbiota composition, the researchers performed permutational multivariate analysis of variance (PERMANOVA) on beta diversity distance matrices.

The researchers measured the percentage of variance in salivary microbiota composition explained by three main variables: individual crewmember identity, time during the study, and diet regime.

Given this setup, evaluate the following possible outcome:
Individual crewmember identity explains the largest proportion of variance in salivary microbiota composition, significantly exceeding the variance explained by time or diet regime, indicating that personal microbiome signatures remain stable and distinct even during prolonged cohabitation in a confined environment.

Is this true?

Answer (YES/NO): YES